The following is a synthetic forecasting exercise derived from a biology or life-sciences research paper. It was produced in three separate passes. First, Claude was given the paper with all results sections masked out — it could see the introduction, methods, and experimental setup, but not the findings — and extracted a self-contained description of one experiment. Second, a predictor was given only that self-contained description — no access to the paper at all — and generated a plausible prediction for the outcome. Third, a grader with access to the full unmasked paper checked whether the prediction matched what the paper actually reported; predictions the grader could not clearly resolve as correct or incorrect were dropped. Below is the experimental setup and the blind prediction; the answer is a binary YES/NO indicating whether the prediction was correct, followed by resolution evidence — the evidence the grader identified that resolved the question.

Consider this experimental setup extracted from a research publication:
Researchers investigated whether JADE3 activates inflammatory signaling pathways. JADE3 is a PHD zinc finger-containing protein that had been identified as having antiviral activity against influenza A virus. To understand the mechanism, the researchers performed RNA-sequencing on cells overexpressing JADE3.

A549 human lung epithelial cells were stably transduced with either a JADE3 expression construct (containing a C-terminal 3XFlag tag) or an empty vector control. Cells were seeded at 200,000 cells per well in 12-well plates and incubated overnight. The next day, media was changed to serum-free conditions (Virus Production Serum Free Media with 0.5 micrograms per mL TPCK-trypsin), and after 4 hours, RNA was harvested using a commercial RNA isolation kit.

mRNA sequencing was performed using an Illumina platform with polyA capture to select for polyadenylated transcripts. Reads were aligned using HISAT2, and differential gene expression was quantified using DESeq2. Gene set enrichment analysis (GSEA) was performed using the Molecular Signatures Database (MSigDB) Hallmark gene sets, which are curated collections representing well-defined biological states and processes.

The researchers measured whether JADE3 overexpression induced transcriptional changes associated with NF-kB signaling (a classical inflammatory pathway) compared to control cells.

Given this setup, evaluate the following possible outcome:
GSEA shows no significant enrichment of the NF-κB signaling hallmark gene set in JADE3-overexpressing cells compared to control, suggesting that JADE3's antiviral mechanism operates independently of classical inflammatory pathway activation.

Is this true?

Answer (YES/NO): NO